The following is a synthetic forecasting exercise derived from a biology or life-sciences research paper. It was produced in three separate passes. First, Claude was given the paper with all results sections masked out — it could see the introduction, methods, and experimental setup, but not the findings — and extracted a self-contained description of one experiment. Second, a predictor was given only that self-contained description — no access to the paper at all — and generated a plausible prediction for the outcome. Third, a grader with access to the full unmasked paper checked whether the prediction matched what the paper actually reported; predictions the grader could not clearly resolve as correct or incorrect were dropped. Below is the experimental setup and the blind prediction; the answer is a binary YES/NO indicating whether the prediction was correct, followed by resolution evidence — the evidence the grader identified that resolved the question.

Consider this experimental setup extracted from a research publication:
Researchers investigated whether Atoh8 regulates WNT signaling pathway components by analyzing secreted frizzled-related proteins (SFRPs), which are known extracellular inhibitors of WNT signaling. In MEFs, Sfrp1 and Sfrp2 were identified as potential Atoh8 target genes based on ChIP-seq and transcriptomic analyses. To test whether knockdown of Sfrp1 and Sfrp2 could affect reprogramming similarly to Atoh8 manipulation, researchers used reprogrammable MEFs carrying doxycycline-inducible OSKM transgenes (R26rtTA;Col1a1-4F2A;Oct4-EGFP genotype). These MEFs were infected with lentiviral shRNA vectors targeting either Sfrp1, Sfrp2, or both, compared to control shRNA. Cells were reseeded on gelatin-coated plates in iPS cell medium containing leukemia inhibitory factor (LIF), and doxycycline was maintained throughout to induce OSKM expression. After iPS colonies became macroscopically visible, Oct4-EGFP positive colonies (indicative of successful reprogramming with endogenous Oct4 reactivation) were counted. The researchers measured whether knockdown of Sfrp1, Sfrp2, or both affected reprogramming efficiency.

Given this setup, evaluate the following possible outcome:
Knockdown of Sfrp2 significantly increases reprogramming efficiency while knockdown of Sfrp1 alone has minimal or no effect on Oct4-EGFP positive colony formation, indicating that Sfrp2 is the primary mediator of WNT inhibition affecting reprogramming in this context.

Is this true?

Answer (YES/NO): NO